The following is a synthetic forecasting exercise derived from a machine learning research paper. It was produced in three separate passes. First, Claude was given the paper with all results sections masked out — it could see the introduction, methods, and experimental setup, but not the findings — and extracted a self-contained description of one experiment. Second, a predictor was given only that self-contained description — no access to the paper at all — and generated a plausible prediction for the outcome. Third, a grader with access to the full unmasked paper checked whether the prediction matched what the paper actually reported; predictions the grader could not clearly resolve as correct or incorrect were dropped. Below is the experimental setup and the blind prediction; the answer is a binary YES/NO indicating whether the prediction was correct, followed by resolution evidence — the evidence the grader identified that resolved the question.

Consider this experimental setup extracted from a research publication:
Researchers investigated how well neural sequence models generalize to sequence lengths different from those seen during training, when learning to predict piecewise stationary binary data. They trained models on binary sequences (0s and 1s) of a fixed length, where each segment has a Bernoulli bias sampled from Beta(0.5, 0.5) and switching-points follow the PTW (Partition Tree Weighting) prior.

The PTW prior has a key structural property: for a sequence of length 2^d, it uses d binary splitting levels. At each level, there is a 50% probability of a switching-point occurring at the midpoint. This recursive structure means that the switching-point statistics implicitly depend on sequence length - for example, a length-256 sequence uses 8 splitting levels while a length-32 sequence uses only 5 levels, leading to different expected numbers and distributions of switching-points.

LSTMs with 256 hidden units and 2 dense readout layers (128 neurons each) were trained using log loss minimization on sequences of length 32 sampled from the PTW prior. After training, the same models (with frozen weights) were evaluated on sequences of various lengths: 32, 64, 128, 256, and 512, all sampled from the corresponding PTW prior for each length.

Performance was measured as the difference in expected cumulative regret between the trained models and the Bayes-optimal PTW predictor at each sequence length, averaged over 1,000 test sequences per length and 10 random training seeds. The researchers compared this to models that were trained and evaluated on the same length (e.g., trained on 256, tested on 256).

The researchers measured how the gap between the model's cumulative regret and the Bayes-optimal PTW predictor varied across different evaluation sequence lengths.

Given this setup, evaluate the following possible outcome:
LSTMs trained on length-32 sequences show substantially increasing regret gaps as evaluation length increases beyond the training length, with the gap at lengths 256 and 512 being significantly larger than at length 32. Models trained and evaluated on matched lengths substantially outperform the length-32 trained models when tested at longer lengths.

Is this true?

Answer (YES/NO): YES